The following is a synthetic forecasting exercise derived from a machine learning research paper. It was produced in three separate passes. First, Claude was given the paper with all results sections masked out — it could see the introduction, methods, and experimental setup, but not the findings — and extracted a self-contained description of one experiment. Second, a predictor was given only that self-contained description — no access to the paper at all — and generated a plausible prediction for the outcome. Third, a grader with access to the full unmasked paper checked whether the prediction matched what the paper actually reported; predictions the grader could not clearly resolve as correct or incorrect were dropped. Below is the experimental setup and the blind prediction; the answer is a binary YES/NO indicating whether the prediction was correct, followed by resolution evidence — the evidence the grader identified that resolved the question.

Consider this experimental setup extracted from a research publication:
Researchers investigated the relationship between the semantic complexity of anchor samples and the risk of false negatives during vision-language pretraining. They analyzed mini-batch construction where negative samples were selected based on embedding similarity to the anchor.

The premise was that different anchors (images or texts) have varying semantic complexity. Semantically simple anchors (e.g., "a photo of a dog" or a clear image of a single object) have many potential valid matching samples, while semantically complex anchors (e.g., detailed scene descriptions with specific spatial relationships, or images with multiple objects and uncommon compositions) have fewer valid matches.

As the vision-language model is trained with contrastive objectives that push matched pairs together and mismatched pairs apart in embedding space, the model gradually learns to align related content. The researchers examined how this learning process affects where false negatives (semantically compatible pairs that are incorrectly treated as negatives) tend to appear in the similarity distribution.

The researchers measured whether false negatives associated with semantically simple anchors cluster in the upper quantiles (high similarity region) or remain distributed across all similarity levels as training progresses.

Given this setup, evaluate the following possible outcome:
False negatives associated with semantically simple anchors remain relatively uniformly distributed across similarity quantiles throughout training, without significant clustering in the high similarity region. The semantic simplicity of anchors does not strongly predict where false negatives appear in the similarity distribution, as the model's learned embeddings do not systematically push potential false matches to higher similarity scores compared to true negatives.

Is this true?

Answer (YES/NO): NO